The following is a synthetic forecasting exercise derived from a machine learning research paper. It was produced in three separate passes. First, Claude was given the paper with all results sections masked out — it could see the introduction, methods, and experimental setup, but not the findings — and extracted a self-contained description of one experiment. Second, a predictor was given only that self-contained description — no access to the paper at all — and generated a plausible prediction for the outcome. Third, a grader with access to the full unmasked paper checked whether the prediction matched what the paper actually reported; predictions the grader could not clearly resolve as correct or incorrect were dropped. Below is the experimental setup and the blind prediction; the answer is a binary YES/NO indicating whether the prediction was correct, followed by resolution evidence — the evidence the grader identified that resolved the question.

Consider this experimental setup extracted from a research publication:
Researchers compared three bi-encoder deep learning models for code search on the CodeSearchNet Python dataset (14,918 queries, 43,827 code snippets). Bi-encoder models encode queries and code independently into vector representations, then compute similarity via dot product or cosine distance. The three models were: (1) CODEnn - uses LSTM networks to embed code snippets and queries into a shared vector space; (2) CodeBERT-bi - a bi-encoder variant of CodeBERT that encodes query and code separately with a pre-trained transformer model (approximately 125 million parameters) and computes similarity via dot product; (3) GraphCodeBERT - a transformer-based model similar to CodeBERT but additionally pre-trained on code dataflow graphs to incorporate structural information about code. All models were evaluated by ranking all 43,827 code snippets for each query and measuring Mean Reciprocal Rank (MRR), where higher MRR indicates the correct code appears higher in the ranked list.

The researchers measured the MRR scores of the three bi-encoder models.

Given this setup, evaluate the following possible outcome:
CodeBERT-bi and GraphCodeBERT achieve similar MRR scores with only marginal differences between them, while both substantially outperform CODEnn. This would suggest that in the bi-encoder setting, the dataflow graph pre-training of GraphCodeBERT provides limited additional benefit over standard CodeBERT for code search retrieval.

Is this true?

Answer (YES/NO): NO